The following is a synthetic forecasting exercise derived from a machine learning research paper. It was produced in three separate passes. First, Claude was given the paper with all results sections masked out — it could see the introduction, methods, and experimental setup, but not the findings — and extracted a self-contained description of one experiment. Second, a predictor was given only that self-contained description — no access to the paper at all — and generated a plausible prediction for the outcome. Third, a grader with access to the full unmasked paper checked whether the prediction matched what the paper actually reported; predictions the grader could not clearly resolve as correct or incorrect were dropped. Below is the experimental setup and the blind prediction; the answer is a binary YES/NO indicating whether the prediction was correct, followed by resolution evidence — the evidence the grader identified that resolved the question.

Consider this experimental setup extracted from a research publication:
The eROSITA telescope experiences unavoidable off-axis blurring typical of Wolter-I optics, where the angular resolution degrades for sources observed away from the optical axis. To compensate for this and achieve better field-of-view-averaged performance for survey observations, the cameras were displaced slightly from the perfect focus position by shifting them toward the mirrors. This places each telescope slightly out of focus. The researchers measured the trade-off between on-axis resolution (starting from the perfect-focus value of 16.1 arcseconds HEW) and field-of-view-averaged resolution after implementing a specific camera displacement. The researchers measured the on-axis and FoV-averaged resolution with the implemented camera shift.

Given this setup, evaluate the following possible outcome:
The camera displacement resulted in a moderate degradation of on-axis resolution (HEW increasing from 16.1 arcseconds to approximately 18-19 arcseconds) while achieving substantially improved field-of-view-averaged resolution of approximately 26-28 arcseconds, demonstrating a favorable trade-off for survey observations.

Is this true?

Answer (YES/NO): YES